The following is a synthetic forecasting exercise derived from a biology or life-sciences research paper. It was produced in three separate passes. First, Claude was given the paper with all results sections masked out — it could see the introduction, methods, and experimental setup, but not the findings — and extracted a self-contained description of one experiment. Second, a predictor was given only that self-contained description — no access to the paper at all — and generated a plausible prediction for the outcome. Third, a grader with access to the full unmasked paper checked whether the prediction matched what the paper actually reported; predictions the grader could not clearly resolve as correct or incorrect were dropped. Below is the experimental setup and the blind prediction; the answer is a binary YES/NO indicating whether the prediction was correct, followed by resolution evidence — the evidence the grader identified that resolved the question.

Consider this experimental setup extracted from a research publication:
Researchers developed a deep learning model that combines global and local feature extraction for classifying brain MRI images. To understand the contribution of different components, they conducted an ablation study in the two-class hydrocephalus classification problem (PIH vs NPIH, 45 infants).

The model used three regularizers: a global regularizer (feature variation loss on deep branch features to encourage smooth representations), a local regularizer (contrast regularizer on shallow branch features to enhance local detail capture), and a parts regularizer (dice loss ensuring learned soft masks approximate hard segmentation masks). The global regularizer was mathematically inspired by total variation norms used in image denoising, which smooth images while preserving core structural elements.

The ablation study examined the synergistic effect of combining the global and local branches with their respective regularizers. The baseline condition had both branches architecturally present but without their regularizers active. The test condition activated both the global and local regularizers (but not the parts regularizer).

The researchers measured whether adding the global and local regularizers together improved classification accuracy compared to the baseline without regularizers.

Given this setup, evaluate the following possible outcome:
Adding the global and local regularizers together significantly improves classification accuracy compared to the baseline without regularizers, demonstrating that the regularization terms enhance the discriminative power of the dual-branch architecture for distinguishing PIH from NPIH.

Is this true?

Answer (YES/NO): NO